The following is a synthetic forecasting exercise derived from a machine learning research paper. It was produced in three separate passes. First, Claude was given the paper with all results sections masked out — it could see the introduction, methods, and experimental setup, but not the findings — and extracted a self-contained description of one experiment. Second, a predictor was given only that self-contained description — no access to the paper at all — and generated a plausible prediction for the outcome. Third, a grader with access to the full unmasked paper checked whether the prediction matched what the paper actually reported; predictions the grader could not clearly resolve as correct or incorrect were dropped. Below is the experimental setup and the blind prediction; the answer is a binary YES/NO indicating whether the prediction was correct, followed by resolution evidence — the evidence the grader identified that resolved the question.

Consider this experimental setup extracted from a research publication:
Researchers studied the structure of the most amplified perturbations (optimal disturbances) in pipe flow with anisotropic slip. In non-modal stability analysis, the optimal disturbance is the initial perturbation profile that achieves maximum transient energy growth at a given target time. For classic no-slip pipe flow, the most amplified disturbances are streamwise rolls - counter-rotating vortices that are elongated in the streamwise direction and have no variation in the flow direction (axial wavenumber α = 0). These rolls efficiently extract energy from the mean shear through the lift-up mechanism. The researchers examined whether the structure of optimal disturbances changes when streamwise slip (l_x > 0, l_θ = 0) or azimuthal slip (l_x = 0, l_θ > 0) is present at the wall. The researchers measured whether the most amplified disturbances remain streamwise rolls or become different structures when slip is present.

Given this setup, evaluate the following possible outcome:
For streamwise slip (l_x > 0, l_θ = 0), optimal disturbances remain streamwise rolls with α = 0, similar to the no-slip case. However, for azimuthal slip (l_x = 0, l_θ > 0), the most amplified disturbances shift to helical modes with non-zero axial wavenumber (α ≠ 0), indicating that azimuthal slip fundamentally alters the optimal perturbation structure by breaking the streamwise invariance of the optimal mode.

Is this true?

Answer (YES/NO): NO